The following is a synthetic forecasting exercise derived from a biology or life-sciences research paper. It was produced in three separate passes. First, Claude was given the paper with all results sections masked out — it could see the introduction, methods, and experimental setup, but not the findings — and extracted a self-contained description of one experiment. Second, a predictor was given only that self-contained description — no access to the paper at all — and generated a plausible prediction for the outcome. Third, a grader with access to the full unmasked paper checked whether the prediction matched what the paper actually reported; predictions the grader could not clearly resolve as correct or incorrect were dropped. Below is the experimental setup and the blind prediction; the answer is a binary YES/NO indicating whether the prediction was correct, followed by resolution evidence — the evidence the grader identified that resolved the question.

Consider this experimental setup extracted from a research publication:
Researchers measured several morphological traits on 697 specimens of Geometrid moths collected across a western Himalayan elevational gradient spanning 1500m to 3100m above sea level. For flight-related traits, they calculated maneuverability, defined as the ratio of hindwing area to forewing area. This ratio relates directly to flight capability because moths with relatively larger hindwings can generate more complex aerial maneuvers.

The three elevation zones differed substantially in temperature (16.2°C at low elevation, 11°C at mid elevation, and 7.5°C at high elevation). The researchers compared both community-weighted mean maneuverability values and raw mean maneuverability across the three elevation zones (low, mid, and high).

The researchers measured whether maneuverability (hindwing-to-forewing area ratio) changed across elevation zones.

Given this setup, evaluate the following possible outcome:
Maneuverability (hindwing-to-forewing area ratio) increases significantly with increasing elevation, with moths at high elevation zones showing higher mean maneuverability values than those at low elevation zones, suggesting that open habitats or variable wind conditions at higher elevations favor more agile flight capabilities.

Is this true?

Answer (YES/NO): NO